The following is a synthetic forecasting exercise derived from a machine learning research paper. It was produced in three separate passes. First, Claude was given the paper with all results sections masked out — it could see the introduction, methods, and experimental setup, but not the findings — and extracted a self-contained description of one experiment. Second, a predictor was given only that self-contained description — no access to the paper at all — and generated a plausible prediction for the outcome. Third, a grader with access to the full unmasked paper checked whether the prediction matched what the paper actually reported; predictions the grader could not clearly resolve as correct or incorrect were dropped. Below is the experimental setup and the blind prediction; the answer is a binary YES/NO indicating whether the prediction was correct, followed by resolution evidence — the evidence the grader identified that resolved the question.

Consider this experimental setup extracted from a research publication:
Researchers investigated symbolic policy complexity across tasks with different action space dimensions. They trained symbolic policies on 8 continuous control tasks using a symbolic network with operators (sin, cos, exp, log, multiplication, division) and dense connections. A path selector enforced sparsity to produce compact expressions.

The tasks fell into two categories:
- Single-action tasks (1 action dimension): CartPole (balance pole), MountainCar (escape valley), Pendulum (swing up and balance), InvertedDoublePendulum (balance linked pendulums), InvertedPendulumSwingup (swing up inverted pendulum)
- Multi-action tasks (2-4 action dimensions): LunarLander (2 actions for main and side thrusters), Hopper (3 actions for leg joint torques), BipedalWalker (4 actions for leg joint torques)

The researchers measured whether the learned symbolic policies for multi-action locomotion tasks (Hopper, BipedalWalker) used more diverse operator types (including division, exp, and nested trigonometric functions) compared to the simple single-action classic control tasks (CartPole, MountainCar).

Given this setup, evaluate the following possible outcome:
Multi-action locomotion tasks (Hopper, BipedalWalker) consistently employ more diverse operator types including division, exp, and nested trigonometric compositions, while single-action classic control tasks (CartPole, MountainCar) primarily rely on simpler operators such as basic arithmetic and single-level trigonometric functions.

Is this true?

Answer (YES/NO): NO